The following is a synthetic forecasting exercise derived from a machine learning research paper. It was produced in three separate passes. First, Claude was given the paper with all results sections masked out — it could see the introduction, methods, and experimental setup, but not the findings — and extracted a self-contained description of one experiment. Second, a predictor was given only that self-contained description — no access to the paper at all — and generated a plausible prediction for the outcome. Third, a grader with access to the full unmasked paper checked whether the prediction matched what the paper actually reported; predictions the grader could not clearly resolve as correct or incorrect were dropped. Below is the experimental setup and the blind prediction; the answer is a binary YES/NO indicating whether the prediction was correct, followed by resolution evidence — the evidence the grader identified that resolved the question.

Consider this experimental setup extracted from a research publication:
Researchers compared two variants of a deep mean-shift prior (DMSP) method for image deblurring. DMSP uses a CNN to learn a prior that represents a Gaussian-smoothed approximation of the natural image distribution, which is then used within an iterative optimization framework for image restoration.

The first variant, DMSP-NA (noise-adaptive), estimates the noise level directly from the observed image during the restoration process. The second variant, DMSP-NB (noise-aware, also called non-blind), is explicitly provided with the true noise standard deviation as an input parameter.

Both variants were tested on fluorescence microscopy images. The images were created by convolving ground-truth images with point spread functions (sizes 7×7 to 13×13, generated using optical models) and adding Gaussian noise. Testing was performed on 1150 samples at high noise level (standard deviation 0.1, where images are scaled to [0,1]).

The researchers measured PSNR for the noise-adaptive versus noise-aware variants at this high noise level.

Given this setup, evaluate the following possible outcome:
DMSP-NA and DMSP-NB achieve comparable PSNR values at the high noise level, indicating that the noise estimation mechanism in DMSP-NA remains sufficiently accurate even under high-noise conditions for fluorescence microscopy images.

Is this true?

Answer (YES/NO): YES